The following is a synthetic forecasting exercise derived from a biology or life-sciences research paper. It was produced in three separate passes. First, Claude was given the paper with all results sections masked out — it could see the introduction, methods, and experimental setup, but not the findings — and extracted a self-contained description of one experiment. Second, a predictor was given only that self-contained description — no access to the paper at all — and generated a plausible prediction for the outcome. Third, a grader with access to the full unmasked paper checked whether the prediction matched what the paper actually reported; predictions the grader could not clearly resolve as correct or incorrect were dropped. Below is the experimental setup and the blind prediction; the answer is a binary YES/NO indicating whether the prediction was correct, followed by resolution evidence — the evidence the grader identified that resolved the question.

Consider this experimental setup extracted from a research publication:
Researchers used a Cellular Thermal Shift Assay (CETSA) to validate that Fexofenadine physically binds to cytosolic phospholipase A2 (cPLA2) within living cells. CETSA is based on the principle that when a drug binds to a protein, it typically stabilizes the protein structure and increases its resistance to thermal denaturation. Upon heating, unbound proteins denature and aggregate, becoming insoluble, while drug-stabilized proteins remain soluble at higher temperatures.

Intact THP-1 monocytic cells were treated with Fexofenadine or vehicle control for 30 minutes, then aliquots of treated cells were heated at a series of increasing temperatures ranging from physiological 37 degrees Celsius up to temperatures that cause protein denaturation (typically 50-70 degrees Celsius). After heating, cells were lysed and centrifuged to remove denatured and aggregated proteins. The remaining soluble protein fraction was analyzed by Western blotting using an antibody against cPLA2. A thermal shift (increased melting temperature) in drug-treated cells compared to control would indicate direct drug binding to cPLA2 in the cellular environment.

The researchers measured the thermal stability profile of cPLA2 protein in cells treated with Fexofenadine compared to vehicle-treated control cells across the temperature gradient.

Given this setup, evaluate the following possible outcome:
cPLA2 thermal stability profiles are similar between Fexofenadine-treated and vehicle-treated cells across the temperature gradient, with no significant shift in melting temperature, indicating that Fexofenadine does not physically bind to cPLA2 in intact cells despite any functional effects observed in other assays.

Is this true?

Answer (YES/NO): NO